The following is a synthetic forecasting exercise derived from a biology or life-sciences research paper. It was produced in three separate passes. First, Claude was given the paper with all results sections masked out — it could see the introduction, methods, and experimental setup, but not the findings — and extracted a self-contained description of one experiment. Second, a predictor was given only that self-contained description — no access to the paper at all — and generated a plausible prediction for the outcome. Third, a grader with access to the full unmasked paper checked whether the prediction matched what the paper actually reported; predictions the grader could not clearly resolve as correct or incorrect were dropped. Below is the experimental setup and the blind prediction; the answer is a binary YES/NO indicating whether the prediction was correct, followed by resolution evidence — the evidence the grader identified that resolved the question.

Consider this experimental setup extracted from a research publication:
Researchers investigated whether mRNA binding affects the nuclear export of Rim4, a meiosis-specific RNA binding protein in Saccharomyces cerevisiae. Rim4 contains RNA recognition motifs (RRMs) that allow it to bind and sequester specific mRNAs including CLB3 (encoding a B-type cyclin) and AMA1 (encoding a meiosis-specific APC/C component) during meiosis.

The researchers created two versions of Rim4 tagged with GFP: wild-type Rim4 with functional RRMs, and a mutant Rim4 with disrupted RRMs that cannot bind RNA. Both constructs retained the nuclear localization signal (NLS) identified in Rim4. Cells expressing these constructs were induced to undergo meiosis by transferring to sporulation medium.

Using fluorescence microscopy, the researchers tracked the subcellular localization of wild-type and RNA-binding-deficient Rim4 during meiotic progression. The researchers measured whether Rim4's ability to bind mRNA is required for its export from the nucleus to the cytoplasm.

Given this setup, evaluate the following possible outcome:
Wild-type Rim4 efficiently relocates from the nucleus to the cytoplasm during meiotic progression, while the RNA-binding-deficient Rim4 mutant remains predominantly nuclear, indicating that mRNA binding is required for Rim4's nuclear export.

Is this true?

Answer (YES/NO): YES